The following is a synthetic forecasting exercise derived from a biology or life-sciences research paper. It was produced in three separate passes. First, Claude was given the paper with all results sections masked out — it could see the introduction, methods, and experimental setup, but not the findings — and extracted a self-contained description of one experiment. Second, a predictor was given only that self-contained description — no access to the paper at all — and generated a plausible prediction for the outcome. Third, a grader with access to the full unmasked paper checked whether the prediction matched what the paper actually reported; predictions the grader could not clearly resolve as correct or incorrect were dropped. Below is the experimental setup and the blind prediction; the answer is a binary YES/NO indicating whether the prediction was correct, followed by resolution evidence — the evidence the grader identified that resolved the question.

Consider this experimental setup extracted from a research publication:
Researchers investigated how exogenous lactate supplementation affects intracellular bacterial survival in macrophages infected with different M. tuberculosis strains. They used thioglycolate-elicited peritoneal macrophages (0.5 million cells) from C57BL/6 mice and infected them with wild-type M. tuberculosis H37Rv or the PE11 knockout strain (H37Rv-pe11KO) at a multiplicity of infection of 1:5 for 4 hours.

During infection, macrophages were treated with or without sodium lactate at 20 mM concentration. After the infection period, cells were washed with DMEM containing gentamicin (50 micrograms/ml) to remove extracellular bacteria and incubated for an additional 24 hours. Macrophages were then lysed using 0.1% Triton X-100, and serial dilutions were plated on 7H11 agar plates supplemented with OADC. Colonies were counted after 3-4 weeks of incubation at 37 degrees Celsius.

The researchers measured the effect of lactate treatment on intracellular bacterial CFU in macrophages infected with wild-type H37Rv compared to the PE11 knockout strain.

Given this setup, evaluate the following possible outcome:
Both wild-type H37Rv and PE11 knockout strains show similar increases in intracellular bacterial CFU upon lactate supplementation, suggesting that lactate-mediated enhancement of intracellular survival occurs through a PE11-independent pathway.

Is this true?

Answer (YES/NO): NO